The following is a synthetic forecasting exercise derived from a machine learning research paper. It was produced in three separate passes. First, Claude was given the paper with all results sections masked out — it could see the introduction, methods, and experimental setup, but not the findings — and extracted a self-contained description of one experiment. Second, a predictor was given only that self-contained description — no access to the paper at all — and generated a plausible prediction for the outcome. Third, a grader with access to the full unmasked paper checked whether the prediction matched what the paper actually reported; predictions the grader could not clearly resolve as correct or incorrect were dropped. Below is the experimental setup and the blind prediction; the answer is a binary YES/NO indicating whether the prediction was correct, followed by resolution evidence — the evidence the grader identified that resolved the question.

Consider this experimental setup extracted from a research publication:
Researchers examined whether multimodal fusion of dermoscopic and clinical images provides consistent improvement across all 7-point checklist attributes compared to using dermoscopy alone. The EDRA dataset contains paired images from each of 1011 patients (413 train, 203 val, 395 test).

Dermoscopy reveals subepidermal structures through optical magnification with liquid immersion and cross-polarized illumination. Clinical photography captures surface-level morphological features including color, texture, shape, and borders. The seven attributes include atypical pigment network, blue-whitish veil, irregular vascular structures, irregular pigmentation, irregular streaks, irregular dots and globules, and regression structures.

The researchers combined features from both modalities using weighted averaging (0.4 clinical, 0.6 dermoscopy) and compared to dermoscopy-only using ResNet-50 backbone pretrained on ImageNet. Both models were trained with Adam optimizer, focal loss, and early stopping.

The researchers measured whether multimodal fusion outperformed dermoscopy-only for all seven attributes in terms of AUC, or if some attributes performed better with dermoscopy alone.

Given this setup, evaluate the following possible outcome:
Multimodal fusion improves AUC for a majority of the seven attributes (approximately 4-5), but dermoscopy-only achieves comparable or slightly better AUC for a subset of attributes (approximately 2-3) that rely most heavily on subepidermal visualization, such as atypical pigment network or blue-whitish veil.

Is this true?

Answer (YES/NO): NO